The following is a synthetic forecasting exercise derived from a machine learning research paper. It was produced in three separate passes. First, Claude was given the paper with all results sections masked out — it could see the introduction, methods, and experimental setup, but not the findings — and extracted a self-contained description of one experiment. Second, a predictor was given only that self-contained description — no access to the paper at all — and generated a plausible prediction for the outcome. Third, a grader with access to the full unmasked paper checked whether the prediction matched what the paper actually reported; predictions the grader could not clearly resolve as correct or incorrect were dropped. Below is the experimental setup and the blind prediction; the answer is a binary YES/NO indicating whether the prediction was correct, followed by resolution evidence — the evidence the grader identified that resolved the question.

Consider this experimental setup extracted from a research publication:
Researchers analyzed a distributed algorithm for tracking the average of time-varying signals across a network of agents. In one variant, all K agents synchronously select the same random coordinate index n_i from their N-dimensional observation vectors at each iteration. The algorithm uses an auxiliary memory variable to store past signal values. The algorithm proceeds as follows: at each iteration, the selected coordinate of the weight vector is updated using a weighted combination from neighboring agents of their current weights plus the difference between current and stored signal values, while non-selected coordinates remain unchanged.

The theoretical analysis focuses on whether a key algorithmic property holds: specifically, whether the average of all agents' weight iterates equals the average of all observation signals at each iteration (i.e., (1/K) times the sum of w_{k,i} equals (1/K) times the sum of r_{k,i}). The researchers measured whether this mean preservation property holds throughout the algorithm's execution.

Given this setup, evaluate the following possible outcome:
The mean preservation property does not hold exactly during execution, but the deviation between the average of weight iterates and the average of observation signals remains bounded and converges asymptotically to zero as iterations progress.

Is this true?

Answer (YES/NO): YES